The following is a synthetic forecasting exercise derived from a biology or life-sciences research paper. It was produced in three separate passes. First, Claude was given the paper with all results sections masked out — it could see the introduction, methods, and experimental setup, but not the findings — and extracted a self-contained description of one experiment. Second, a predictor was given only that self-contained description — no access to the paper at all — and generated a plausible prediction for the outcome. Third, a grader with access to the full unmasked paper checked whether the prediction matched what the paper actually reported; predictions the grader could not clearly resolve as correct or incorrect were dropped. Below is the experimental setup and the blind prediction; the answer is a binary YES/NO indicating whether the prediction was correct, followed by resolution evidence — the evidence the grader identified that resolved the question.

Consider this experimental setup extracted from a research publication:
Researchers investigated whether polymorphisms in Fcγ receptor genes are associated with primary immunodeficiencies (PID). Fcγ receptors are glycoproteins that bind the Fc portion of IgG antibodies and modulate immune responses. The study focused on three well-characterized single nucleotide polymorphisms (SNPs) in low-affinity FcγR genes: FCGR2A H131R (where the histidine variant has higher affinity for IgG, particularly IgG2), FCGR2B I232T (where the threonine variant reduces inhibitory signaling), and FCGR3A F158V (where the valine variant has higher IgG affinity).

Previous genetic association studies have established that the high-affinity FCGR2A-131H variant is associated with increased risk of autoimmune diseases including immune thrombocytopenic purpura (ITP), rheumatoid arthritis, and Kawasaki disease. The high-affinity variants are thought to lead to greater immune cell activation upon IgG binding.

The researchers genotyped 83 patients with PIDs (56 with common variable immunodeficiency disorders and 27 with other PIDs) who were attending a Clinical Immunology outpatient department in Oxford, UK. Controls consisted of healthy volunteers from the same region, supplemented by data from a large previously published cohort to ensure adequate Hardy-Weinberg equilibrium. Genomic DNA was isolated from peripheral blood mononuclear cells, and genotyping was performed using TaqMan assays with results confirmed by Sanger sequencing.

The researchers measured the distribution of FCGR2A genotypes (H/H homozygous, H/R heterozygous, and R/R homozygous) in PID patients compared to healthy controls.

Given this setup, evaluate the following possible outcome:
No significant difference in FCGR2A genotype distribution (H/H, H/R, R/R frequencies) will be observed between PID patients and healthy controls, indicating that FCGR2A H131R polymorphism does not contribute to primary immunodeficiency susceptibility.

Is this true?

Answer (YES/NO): NO